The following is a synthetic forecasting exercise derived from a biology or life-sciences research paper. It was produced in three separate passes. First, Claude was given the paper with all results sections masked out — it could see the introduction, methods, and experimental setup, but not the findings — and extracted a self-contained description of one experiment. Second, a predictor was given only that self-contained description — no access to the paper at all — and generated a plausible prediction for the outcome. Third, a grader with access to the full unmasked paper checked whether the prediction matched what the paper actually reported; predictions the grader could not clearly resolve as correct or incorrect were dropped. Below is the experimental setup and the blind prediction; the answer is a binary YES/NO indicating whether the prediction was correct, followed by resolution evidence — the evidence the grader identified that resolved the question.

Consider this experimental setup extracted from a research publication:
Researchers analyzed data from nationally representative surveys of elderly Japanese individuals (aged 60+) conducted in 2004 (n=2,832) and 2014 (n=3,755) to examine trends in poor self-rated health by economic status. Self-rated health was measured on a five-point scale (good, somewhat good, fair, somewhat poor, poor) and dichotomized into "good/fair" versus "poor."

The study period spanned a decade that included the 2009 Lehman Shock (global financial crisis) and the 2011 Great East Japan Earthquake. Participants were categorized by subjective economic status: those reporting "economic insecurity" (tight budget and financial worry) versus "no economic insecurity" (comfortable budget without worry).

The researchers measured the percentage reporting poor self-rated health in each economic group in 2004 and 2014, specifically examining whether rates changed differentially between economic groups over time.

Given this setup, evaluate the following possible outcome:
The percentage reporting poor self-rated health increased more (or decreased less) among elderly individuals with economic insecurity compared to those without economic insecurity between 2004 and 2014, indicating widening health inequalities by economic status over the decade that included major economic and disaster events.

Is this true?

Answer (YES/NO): NO